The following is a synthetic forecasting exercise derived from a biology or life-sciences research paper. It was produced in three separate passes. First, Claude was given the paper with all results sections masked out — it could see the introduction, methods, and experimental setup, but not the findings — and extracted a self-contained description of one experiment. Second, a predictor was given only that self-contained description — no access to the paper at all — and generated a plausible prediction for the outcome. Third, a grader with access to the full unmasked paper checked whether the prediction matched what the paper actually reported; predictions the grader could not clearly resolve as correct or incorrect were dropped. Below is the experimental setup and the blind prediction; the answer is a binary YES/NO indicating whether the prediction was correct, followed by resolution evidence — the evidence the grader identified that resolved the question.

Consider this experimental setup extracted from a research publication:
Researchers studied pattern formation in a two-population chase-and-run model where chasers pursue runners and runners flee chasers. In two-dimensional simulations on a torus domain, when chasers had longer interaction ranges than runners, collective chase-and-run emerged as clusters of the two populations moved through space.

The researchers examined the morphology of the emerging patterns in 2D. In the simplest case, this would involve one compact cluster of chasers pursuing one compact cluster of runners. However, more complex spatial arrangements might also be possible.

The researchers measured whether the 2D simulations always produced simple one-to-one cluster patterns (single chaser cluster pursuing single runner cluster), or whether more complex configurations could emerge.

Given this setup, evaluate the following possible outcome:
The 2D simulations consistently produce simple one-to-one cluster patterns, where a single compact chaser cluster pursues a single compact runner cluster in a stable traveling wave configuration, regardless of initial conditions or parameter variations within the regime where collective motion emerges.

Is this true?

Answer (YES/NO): NO